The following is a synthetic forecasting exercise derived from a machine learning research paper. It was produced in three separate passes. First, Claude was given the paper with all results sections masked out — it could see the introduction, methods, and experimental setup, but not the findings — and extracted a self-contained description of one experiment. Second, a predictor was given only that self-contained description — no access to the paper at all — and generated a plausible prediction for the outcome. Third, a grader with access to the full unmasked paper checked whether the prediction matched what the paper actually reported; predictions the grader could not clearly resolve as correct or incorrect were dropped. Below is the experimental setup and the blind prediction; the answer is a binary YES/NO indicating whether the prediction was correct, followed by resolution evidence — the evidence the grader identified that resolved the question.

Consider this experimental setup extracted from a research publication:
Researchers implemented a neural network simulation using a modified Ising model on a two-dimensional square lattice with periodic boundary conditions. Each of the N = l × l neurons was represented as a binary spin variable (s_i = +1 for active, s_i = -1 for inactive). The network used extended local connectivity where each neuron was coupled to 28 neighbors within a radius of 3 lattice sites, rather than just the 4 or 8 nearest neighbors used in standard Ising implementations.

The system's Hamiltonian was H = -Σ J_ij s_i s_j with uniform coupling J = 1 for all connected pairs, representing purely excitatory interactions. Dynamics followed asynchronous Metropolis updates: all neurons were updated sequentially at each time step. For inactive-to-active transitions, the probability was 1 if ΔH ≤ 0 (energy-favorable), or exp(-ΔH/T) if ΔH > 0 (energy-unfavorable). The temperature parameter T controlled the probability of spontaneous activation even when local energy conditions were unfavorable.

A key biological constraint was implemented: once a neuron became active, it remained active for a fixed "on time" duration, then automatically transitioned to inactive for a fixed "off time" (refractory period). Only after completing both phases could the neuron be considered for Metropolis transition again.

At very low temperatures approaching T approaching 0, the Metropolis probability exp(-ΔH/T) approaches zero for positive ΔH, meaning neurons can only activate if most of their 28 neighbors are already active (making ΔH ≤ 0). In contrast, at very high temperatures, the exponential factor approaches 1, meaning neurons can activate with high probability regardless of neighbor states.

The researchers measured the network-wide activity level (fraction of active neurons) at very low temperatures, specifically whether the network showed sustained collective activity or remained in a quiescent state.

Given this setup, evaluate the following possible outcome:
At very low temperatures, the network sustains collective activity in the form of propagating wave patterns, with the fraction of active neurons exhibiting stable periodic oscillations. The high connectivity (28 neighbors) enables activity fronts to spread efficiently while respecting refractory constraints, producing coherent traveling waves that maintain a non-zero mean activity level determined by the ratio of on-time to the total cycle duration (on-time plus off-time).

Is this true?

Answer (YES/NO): NO